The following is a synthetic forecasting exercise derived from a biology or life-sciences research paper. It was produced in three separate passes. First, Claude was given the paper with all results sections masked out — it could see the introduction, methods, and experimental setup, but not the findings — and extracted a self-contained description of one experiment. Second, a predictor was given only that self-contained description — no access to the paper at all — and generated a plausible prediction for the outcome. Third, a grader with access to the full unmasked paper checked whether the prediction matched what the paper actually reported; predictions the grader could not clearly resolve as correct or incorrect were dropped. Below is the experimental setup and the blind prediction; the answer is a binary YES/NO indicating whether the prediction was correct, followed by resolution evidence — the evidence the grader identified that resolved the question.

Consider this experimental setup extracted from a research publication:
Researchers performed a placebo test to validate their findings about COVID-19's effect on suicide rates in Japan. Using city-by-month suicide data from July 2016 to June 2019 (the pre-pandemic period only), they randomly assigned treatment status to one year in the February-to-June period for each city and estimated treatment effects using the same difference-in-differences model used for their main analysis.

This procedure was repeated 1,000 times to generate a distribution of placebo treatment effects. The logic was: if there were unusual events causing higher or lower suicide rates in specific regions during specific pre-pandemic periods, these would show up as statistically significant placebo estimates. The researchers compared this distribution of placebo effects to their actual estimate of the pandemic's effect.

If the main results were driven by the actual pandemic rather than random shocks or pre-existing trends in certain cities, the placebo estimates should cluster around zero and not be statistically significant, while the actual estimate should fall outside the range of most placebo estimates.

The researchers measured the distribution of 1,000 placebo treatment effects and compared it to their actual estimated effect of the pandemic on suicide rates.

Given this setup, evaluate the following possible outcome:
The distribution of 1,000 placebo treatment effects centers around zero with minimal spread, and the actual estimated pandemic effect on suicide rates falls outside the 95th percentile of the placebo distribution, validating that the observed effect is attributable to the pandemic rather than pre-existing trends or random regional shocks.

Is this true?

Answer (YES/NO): YES